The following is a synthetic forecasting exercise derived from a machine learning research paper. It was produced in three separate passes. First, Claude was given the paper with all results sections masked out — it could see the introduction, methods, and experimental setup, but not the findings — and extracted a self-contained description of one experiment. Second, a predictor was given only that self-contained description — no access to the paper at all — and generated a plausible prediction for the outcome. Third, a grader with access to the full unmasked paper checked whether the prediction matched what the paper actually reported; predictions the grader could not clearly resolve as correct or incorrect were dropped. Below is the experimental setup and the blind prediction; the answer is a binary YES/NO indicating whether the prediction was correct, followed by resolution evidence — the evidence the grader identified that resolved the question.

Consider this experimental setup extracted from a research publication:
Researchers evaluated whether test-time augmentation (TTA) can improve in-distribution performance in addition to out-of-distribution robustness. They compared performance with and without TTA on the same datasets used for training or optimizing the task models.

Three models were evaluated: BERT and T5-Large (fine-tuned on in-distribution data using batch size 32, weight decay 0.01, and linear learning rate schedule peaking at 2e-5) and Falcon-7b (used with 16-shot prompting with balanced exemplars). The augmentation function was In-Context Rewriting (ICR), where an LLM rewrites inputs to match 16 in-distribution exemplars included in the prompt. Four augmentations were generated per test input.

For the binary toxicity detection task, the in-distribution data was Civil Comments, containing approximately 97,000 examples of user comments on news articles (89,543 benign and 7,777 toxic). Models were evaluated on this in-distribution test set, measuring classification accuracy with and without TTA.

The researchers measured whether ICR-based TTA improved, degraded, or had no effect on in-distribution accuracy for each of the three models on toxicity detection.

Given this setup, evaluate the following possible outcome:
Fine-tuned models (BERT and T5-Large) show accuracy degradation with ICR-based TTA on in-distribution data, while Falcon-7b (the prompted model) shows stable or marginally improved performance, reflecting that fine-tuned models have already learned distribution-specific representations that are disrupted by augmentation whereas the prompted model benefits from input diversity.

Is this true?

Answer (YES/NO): NO